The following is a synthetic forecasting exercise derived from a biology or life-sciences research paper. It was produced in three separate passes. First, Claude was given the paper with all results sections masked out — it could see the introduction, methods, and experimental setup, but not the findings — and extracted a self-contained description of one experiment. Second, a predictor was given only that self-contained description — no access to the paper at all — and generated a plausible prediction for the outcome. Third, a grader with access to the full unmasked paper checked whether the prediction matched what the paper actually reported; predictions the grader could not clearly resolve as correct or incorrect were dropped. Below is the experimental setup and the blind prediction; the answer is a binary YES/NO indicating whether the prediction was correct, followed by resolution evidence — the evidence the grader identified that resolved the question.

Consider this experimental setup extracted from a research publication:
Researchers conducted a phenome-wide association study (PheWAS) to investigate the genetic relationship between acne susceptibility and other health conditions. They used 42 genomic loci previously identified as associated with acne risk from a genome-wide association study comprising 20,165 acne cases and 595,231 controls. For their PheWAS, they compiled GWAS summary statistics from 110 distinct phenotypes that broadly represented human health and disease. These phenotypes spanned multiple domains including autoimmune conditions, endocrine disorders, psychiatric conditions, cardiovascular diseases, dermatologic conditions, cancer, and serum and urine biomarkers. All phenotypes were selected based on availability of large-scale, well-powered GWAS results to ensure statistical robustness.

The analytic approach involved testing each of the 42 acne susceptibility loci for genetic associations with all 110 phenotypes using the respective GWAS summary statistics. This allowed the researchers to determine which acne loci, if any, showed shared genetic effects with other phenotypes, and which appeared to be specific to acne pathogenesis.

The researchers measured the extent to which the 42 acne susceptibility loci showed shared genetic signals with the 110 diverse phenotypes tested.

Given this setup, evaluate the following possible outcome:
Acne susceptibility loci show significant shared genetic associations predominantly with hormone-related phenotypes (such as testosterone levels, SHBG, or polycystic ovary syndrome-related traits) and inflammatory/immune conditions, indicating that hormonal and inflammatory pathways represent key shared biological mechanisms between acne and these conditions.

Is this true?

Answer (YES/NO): NO